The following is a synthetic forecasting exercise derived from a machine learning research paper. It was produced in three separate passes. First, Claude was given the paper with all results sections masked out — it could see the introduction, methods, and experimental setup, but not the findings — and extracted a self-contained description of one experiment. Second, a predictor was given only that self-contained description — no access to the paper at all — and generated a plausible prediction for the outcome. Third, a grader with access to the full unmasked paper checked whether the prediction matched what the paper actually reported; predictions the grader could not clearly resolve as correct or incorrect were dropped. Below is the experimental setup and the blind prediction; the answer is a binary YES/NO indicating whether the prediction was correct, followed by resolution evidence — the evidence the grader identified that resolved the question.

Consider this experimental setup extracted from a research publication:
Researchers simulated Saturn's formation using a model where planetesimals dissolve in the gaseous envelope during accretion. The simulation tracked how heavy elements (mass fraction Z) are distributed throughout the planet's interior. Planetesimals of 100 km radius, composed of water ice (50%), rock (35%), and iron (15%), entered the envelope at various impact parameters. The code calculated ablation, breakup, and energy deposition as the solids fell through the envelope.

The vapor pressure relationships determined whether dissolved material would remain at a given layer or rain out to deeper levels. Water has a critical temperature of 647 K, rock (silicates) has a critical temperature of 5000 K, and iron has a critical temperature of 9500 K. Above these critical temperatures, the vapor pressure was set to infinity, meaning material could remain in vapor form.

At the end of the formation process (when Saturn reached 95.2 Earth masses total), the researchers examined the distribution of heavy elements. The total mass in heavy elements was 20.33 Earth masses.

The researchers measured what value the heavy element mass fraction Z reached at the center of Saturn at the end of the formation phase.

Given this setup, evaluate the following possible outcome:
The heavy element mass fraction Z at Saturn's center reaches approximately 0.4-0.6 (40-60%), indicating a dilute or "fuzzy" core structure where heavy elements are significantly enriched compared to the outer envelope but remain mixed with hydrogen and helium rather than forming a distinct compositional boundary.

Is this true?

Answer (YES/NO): NO